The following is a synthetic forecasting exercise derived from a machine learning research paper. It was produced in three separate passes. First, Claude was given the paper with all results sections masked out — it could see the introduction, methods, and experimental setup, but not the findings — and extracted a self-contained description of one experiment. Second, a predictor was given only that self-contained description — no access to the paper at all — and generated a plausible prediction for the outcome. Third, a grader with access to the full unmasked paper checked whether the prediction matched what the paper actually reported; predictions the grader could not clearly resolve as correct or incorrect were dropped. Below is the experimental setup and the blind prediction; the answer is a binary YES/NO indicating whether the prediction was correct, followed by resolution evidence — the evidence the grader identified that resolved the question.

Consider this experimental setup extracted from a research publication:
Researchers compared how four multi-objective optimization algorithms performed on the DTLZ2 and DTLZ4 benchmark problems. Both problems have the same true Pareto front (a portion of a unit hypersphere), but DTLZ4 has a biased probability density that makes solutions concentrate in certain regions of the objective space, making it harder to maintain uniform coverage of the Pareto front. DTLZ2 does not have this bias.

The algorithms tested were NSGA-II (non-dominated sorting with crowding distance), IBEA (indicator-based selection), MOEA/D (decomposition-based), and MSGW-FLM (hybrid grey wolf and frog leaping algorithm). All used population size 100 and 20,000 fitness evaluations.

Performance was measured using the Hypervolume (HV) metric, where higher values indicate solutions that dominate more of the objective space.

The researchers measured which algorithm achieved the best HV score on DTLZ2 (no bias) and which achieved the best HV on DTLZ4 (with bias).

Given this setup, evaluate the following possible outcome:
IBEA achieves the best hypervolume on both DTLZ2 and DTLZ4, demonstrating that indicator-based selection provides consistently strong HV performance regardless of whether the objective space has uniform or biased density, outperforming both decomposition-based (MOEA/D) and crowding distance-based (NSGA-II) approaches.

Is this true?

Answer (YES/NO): NO